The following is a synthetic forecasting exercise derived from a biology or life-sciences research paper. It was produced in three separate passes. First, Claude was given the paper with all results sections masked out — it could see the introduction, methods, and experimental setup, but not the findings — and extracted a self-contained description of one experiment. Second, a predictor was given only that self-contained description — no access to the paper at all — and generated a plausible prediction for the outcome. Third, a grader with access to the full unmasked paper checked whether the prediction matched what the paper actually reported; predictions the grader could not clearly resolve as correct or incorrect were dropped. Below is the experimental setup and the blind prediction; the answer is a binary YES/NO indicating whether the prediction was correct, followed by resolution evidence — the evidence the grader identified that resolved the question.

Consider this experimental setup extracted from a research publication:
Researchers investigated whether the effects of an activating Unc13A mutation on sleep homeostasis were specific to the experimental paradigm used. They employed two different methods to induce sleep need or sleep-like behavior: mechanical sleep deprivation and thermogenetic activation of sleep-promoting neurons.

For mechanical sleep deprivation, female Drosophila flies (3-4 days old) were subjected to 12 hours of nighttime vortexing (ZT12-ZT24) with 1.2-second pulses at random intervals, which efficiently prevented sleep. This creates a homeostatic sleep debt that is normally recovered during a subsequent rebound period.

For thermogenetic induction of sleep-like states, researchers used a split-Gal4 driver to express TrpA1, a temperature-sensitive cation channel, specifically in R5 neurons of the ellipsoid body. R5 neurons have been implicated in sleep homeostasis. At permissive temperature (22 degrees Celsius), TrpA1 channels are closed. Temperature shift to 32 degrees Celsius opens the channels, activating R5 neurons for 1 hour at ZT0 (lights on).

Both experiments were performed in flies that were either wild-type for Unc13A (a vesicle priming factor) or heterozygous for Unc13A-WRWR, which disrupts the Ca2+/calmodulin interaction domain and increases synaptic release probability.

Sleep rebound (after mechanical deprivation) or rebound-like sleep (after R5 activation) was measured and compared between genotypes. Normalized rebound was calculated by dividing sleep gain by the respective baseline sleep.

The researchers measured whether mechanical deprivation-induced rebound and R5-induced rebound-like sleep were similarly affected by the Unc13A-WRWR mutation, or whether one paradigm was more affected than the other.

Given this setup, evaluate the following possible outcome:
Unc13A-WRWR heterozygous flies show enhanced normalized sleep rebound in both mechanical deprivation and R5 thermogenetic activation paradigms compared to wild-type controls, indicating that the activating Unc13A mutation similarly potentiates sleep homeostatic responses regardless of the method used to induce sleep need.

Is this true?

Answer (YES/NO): NO